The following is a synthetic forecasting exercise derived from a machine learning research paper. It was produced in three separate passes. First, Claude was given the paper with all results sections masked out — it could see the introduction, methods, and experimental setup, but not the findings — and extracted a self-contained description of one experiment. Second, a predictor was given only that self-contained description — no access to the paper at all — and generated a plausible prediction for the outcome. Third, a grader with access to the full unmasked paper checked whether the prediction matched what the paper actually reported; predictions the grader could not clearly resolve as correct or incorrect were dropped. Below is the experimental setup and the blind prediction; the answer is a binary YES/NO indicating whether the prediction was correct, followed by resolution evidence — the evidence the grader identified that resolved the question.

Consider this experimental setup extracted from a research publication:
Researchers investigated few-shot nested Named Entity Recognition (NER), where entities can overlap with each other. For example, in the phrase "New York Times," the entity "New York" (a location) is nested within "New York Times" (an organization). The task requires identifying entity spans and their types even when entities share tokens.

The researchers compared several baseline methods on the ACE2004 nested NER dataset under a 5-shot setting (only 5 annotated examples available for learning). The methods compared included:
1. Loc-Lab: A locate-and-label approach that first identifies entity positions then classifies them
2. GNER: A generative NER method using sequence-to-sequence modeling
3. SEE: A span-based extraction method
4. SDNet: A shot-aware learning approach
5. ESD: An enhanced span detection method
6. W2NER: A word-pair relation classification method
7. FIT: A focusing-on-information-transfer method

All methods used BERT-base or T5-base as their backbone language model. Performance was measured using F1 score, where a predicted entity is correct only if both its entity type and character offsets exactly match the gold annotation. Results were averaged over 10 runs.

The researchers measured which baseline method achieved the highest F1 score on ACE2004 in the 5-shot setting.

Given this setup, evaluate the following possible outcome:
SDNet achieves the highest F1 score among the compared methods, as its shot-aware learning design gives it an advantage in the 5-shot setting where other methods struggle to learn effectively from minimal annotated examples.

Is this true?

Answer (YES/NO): NO